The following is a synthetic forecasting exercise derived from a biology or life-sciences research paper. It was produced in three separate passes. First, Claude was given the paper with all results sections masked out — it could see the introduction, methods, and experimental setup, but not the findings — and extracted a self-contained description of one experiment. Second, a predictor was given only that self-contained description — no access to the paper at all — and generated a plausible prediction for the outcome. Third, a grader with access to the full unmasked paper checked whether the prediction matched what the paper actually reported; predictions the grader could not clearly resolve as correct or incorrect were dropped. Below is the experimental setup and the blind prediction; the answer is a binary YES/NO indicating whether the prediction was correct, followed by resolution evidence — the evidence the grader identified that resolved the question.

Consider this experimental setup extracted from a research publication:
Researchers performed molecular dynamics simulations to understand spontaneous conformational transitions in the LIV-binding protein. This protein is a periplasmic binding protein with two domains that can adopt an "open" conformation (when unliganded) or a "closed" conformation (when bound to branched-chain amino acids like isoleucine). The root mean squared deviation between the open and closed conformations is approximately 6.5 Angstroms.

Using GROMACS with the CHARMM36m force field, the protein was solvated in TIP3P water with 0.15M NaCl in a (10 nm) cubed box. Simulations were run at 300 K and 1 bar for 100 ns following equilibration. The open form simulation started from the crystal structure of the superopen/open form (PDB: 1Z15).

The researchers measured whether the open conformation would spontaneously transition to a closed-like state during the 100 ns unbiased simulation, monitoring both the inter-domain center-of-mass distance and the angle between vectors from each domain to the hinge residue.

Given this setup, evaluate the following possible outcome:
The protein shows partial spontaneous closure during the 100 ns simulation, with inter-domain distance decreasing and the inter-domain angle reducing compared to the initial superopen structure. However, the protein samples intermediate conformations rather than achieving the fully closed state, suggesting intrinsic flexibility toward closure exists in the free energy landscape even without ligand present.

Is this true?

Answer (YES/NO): NO